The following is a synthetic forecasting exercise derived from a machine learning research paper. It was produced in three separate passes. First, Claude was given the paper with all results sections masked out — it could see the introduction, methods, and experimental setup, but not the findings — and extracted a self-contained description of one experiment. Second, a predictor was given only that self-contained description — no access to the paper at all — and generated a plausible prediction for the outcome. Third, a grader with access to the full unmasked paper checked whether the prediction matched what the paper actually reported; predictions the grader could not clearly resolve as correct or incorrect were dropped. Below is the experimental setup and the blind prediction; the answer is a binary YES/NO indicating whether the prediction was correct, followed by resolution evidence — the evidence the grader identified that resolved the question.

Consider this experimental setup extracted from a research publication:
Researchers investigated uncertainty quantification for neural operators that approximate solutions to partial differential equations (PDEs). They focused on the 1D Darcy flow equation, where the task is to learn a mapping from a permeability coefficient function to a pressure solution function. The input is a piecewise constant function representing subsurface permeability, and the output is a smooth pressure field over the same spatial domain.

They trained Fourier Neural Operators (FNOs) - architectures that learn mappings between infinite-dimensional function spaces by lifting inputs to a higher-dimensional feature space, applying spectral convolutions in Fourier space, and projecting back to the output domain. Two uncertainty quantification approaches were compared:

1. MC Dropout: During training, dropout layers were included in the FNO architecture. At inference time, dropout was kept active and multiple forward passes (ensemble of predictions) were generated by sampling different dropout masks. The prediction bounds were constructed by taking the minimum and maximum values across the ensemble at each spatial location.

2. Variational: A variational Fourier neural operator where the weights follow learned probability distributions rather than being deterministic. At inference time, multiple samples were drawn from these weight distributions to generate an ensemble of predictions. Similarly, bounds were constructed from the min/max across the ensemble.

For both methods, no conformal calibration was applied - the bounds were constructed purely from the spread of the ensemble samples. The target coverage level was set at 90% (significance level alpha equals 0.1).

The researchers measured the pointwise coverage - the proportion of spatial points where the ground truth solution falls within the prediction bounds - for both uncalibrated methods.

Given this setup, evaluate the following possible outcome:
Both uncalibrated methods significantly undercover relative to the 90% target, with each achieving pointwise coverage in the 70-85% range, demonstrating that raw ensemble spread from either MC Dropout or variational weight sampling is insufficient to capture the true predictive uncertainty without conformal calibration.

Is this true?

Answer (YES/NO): NO